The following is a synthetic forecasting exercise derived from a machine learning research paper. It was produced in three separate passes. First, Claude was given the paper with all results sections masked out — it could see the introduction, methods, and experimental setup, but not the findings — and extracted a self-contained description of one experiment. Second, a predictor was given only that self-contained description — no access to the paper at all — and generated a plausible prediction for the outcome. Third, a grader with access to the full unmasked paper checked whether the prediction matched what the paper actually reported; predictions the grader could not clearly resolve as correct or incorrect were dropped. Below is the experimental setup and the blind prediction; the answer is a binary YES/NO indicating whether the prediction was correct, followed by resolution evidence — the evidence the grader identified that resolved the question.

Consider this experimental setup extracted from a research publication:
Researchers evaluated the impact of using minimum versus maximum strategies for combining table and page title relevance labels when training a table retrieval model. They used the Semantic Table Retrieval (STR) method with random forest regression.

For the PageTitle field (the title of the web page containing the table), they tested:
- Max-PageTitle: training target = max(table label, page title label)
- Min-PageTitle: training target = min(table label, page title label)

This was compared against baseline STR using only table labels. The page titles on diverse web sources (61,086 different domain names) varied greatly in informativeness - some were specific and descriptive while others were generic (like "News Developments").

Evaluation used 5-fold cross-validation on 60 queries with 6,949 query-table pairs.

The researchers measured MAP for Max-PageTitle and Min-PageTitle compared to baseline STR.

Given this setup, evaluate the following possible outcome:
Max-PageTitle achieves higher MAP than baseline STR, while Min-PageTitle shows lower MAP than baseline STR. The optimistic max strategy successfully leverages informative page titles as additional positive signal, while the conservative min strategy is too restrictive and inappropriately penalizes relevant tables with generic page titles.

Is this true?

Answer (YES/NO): NO